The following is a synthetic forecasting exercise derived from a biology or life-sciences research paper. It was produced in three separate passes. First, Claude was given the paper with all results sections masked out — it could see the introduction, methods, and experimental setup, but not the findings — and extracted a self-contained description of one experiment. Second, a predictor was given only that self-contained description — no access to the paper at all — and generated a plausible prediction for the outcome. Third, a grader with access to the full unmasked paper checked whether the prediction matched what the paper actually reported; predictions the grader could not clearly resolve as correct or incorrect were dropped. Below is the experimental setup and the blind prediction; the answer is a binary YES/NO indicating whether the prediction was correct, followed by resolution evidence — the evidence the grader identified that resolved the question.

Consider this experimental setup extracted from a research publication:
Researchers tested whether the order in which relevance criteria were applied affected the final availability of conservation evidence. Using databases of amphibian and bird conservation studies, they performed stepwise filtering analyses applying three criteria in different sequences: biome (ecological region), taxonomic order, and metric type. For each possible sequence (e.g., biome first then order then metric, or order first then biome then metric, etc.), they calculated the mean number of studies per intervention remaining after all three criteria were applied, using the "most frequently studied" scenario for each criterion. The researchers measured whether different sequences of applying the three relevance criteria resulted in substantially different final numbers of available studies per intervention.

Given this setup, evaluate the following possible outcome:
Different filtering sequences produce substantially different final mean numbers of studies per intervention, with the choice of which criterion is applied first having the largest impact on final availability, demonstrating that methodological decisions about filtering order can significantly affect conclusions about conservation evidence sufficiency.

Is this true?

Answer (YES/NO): NO